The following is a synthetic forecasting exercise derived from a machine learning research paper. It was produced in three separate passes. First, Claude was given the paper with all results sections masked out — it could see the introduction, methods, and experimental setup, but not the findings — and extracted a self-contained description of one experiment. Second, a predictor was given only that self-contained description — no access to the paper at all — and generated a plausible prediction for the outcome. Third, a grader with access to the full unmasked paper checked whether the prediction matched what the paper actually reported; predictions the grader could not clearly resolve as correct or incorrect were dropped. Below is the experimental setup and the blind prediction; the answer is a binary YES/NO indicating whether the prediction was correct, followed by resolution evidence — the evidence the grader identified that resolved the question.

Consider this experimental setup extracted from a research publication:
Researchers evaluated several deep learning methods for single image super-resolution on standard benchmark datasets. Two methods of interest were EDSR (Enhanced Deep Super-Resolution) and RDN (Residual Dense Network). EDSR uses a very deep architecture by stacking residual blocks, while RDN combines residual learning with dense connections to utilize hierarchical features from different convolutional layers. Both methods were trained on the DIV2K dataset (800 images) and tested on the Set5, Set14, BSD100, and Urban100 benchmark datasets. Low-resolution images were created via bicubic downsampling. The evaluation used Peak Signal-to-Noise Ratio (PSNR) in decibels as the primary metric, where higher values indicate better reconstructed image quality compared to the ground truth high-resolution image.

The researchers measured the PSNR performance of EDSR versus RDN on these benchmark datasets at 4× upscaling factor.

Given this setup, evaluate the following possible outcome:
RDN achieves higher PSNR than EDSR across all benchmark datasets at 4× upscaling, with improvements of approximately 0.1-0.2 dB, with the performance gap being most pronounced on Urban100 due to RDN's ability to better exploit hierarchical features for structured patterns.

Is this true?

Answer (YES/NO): NO